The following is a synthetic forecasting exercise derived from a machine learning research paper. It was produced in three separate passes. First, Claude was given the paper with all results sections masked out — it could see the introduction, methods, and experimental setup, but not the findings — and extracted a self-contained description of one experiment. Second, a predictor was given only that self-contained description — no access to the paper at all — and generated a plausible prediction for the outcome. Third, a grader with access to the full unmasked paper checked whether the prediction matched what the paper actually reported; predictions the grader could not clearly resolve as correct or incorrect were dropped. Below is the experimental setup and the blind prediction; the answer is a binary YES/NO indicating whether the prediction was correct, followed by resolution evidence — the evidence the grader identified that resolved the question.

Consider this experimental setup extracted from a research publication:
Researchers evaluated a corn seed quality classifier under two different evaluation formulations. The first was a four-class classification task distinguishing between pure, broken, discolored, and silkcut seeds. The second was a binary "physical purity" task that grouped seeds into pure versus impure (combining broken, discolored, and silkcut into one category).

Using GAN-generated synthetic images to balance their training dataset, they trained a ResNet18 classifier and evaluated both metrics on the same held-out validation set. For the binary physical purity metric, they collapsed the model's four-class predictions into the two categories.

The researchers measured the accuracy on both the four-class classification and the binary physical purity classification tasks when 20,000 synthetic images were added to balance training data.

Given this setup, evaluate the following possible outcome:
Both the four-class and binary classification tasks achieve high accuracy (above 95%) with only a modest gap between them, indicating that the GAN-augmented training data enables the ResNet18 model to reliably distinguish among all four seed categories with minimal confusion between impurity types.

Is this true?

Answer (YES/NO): NO